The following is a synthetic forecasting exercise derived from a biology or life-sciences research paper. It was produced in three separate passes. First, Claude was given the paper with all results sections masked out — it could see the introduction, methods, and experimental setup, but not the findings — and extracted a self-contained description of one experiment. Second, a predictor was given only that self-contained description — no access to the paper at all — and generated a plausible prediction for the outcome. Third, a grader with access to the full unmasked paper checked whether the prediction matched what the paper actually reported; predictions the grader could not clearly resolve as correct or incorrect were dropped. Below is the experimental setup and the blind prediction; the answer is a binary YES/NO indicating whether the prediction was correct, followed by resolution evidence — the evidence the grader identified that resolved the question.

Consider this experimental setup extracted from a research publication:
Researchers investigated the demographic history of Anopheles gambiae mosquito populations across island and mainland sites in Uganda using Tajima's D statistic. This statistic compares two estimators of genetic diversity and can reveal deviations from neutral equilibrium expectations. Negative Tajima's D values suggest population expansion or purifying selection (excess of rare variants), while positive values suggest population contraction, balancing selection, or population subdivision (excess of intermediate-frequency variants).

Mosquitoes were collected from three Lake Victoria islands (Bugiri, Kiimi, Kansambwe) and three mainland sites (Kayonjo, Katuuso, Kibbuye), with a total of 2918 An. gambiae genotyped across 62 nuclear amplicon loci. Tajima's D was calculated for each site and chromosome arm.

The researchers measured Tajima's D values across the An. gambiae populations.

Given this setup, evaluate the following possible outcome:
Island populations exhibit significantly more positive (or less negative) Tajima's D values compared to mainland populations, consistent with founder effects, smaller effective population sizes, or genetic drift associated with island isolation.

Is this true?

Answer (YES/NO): YES